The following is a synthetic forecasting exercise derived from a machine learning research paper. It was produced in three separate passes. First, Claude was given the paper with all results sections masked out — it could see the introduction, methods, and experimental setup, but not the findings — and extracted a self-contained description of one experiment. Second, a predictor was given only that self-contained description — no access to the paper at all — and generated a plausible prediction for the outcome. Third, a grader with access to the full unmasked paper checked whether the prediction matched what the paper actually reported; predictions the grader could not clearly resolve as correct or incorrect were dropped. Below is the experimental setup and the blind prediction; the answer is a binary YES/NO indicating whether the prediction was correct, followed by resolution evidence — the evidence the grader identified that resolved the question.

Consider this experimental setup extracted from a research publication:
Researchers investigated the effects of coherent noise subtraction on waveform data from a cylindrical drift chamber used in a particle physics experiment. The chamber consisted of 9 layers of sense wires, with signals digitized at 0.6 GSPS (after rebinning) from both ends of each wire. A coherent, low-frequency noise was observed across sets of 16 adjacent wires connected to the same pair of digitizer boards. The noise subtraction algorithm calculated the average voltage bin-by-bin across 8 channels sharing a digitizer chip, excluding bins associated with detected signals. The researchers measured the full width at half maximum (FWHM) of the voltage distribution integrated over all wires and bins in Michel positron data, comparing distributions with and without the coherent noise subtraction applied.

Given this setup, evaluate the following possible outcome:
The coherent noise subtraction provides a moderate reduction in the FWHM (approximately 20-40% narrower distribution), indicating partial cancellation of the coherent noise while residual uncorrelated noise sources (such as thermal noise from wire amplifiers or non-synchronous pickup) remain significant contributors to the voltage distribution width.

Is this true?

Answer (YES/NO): NO